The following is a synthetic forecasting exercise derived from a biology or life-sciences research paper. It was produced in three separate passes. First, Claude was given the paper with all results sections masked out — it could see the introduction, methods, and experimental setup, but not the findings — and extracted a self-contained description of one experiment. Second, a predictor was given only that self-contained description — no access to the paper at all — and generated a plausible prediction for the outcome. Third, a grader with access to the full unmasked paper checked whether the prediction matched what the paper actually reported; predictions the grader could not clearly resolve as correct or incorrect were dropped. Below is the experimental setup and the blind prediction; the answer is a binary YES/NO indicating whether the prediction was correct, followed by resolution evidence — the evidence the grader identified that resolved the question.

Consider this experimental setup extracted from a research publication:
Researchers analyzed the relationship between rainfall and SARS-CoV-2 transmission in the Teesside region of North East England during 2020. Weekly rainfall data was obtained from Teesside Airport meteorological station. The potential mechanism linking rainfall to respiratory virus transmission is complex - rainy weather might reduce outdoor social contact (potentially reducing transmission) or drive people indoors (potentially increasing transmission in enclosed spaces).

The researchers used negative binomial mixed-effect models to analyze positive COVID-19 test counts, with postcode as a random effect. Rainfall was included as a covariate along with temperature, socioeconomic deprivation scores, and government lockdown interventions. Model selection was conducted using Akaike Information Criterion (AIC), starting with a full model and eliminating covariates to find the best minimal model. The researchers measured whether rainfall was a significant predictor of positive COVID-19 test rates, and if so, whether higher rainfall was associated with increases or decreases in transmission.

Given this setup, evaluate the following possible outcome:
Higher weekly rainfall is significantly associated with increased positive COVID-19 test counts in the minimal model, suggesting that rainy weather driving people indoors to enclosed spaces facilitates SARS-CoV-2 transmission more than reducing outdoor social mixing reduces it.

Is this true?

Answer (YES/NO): NO